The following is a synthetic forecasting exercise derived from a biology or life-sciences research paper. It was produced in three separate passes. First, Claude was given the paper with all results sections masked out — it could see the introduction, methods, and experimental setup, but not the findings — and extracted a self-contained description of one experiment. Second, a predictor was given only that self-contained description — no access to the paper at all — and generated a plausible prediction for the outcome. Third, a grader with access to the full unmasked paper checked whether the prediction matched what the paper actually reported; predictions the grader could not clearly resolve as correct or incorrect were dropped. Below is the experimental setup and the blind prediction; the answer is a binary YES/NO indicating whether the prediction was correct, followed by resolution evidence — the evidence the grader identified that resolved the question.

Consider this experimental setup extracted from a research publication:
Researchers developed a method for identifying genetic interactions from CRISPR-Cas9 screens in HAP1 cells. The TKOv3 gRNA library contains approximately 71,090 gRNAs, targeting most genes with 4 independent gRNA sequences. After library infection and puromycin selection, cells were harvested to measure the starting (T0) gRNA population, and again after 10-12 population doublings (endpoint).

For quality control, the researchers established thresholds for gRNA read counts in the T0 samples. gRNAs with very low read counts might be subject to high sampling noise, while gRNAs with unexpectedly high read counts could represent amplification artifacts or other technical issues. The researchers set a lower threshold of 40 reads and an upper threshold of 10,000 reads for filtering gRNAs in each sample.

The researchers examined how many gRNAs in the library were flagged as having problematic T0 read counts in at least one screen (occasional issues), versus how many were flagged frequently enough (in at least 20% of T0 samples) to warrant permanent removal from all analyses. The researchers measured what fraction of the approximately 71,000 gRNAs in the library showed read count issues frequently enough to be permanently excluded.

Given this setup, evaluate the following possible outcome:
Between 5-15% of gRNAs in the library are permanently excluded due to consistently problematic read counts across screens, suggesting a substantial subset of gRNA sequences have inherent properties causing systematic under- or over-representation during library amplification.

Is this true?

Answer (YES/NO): NO